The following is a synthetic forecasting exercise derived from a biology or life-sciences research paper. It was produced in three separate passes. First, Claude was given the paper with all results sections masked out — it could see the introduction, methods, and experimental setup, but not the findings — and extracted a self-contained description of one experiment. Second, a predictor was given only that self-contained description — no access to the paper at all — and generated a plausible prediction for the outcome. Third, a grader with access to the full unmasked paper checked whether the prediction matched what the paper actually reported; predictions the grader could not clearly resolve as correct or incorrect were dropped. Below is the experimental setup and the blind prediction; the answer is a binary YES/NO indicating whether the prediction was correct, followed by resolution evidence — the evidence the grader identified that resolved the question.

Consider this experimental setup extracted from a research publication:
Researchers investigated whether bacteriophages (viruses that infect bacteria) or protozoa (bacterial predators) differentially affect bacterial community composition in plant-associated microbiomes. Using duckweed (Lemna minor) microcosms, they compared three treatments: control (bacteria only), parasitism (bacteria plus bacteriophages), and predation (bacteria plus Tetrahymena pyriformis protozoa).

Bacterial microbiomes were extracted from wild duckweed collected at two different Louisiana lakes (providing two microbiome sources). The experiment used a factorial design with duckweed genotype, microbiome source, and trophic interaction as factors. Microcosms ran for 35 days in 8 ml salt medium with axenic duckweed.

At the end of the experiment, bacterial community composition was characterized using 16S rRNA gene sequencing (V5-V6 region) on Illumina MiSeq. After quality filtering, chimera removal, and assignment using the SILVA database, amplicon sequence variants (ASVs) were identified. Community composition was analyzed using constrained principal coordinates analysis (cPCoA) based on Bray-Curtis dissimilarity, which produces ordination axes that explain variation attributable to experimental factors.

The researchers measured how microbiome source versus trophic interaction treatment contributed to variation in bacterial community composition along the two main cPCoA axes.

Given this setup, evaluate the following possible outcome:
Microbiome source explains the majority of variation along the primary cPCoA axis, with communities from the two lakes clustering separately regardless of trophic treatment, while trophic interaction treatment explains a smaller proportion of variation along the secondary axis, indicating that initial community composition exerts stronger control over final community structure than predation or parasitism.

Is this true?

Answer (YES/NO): YES